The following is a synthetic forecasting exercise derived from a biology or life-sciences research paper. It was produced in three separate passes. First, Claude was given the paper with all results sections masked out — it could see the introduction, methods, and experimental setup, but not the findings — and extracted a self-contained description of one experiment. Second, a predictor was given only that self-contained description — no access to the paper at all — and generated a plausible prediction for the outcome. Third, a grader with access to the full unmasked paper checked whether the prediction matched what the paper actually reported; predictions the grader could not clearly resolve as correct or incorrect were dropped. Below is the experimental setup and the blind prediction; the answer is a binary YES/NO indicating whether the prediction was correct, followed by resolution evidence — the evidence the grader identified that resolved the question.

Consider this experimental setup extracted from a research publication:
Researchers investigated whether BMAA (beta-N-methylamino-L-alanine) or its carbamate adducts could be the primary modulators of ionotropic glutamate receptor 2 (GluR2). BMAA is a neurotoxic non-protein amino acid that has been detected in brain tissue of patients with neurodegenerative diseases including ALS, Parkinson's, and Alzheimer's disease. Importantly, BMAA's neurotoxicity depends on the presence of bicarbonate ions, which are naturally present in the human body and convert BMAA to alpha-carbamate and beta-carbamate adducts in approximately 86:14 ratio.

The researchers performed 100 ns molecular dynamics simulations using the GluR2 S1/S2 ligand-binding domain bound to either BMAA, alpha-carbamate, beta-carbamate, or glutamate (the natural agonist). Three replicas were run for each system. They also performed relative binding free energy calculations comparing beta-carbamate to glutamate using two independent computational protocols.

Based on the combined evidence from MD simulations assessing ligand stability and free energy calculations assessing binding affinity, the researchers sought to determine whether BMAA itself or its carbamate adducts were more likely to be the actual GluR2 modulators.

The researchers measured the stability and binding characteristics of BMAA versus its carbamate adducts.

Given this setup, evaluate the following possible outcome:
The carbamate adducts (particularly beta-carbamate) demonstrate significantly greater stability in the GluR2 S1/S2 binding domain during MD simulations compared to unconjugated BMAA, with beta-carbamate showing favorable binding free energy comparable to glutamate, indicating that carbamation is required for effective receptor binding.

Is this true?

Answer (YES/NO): YES